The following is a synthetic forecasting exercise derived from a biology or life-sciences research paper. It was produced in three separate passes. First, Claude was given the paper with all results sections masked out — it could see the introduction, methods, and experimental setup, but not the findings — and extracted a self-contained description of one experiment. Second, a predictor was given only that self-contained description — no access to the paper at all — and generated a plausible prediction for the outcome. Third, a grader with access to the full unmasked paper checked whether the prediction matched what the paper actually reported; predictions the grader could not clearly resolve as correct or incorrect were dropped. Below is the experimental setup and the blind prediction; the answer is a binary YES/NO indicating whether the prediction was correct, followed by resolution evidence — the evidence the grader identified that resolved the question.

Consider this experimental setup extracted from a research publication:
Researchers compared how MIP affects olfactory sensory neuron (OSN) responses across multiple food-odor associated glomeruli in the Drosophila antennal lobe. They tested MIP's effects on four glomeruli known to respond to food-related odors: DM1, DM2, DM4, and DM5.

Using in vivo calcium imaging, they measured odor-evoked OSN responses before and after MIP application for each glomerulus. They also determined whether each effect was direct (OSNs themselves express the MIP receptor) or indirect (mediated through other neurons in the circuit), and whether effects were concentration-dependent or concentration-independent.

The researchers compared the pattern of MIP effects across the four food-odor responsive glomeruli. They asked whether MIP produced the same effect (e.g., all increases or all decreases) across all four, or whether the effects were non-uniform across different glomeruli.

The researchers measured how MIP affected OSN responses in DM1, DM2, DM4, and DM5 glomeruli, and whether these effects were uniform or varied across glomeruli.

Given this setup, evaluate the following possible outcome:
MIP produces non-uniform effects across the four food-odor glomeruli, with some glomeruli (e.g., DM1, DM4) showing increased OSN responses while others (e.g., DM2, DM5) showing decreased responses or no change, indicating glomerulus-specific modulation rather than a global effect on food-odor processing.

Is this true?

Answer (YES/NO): YES